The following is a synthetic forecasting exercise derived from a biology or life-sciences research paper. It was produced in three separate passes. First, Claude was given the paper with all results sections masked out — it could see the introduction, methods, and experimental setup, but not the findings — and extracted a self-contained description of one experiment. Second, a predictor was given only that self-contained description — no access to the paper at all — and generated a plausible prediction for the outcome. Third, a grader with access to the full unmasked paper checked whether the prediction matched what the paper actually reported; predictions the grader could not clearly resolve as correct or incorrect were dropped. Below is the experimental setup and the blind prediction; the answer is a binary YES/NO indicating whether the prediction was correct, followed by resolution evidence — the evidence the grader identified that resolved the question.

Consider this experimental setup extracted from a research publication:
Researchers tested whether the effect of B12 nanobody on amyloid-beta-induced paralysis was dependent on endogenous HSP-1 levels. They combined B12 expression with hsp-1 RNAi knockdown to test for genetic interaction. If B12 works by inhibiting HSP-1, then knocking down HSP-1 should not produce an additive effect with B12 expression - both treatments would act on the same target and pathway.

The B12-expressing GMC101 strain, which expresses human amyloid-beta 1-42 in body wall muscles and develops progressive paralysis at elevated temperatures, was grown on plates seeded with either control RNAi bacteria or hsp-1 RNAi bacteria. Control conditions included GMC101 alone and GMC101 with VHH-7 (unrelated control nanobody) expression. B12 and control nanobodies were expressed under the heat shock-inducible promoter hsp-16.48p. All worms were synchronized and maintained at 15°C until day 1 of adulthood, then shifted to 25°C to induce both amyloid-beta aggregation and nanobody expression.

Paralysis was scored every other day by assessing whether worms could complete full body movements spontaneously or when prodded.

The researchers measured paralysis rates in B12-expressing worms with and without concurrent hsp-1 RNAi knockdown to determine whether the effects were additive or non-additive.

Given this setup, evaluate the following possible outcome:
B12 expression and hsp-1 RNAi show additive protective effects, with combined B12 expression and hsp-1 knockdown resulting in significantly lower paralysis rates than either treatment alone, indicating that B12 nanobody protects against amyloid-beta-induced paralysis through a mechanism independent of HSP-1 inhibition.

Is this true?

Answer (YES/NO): NO